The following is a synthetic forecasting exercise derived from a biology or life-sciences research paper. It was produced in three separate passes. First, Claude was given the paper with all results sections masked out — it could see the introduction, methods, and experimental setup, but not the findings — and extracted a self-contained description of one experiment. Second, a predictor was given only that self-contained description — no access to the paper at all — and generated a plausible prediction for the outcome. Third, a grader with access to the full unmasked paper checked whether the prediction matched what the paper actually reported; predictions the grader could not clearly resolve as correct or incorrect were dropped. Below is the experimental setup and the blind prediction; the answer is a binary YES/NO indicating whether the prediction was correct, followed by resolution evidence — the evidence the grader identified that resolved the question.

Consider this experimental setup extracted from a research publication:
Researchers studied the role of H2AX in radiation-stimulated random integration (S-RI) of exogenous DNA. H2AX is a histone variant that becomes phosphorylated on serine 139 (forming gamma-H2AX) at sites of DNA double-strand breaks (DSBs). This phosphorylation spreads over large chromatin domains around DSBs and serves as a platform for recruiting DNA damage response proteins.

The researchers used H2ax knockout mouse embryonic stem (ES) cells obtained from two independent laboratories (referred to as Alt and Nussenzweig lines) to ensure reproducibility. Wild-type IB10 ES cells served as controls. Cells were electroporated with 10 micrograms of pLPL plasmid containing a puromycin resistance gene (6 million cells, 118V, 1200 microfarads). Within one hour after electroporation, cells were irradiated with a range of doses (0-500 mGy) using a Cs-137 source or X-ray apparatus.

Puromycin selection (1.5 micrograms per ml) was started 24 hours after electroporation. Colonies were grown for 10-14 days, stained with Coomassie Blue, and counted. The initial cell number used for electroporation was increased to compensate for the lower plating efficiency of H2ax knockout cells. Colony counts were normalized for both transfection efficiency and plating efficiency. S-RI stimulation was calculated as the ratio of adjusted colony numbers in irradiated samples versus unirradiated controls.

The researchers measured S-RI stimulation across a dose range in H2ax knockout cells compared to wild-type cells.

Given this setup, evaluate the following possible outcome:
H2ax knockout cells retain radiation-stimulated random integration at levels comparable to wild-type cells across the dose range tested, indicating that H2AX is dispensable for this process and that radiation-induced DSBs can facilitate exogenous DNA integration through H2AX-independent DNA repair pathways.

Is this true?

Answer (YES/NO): NO